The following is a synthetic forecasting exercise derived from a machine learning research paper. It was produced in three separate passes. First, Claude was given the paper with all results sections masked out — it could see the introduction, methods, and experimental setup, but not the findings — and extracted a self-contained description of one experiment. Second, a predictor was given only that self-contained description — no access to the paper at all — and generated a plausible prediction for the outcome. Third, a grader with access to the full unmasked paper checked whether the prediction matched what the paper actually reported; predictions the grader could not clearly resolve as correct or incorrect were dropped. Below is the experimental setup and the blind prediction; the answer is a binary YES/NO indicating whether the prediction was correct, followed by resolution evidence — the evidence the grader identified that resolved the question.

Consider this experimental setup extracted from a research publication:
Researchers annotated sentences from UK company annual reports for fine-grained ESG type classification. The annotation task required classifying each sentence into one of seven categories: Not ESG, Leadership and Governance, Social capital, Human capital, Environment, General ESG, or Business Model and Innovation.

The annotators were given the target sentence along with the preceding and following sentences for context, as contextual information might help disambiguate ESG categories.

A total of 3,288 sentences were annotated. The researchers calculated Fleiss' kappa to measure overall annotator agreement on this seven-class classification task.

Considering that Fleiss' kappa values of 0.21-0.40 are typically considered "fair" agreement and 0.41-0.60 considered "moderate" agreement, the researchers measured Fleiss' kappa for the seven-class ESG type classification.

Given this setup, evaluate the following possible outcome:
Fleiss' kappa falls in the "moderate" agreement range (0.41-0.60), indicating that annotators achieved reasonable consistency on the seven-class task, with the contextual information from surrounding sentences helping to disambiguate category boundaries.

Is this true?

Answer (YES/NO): NO